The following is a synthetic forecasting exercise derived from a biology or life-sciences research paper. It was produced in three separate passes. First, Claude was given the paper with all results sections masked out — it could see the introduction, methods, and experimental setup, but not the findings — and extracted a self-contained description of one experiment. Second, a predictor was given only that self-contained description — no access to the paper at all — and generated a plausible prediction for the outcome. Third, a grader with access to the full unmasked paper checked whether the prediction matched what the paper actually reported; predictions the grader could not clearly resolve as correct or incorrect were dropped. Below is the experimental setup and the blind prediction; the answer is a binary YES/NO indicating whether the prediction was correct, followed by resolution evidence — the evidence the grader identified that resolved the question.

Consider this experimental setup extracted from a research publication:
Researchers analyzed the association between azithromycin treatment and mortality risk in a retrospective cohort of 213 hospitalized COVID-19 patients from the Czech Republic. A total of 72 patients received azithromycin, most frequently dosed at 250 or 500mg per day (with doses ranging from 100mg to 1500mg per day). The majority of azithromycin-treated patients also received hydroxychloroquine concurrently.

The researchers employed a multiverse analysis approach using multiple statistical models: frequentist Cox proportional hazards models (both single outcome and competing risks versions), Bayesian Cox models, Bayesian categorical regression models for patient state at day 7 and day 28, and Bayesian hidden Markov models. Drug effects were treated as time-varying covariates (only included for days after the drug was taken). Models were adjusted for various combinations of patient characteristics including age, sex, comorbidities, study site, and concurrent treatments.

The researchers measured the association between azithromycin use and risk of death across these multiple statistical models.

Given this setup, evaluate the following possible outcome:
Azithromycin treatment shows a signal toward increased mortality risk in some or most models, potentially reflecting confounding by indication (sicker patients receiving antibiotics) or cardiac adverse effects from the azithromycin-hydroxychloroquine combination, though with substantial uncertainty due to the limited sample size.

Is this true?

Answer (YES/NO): YES